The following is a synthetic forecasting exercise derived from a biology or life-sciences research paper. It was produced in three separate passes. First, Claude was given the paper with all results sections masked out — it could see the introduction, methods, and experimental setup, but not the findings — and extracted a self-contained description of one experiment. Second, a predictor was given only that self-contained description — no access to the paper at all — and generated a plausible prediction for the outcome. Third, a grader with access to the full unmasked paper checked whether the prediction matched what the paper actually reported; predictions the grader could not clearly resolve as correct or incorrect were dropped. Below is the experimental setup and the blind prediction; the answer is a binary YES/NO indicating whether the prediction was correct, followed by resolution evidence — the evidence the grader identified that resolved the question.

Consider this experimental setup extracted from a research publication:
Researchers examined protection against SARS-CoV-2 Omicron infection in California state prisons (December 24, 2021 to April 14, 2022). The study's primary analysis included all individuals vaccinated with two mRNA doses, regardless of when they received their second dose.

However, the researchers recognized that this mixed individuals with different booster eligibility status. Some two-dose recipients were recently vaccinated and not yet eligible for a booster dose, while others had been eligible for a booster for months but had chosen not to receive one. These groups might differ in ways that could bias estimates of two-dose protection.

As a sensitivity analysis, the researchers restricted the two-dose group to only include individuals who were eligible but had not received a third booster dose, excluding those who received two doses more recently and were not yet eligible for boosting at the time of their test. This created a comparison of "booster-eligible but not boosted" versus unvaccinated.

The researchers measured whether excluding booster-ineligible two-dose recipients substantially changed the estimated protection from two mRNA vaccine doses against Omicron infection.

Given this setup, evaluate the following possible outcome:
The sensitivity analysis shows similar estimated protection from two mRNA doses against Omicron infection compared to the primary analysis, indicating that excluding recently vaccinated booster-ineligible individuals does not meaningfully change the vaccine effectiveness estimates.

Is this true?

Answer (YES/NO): NO